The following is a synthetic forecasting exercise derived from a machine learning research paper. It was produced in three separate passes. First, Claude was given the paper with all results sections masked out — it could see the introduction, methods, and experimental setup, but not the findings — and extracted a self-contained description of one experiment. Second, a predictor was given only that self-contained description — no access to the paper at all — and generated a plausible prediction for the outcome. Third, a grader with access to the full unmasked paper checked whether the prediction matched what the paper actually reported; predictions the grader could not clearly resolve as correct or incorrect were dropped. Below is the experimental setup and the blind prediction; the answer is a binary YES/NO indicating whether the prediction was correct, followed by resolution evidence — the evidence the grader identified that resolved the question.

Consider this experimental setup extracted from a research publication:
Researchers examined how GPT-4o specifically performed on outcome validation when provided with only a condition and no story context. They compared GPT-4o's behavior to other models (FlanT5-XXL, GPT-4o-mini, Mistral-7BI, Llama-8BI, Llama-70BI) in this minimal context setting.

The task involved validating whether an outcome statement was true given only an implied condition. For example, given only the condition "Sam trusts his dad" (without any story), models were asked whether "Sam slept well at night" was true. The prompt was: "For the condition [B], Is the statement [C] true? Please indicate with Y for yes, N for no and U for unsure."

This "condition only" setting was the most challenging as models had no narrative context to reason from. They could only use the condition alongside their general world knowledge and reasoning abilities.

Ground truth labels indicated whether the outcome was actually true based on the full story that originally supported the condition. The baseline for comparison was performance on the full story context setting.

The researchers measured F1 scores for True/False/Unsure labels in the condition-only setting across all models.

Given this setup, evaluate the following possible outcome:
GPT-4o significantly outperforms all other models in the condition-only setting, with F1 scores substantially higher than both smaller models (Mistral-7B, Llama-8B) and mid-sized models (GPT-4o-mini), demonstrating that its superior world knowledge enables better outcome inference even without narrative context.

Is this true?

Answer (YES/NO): NO